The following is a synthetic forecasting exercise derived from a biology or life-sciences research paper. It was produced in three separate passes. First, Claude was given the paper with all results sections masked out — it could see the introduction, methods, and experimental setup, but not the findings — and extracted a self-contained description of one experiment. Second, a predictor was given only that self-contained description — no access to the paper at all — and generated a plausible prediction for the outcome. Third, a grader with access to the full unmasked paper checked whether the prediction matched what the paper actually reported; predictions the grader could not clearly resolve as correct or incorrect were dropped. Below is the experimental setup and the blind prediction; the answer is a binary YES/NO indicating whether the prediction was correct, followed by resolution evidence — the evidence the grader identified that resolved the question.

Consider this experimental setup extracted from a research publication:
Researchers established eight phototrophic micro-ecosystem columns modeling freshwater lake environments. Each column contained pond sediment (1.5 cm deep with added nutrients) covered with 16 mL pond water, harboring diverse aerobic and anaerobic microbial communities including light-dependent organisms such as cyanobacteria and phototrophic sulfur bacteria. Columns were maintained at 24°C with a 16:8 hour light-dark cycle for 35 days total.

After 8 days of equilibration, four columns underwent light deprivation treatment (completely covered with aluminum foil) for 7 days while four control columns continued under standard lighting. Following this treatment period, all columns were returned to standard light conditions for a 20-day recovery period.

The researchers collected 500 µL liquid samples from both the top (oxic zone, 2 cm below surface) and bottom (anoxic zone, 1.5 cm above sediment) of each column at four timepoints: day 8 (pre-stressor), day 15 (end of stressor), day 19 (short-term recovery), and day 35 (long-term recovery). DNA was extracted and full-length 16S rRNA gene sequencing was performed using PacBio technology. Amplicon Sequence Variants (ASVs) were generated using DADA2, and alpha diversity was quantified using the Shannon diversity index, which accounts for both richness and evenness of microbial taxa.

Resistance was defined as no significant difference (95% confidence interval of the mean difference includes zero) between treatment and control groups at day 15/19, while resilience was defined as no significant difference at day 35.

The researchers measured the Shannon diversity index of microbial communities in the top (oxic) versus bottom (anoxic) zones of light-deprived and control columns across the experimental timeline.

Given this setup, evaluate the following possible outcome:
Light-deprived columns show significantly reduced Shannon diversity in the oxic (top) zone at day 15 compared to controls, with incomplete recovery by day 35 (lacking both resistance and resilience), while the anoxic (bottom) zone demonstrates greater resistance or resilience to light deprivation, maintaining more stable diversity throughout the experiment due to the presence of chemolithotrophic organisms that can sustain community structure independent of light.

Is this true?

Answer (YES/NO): NO